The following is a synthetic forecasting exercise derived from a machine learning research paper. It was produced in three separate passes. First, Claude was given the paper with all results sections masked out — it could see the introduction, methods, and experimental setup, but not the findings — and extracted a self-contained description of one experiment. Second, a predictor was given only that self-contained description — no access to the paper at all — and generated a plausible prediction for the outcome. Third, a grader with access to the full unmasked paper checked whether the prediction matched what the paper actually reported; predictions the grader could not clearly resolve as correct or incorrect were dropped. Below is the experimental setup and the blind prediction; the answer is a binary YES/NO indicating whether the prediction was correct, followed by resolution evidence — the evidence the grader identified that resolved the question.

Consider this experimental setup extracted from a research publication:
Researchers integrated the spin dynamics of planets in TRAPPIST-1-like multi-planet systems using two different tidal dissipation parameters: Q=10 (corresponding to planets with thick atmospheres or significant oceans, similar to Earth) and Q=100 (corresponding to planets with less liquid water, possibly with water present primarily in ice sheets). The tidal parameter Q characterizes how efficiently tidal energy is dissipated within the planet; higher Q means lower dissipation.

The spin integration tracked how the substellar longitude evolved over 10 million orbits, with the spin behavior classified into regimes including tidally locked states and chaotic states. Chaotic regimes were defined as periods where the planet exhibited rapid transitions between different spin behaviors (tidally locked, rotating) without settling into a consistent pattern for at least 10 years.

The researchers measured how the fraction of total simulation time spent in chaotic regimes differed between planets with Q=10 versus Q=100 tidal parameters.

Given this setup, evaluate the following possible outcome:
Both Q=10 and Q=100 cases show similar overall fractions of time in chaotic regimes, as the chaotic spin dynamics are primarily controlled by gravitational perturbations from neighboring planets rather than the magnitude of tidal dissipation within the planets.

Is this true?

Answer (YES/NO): YES